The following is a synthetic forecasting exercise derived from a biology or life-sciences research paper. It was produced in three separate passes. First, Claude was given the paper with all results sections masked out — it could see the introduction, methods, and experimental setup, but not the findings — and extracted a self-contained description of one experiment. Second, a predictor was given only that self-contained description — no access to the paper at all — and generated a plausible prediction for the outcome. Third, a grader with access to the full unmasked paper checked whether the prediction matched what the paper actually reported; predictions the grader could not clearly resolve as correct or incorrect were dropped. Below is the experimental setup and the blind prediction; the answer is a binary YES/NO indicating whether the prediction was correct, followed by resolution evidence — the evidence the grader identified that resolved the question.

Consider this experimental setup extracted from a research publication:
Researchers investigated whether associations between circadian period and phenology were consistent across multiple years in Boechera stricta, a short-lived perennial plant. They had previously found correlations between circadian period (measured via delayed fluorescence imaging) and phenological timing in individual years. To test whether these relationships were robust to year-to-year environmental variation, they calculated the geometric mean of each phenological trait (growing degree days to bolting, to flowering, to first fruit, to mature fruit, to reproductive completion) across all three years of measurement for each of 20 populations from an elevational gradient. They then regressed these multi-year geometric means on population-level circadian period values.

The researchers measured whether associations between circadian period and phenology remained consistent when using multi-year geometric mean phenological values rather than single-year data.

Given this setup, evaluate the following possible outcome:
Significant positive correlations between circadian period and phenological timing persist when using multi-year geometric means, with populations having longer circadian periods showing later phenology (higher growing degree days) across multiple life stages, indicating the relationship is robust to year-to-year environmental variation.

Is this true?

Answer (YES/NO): YES